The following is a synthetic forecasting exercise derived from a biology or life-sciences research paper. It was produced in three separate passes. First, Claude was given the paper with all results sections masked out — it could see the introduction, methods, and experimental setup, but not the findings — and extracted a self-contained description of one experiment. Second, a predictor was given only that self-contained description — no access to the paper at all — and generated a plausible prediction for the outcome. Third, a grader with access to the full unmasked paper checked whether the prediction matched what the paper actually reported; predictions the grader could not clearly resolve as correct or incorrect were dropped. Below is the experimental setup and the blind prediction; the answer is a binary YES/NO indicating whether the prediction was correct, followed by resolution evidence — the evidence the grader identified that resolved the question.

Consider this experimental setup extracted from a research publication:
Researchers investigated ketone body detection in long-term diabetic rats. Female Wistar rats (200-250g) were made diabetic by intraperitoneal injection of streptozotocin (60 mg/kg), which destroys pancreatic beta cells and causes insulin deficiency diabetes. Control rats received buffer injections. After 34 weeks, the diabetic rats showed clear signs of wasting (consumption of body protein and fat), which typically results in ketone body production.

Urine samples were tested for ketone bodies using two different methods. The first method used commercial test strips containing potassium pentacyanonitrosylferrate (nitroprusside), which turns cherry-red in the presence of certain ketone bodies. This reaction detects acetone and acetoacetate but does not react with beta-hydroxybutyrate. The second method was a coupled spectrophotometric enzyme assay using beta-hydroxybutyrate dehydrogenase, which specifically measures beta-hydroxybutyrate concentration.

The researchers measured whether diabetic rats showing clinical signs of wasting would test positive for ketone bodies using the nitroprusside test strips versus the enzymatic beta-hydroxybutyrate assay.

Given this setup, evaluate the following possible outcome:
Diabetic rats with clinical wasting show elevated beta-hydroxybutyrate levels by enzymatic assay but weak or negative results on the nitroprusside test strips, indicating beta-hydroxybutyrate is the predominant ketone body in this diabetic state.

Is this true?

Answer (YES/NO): NO